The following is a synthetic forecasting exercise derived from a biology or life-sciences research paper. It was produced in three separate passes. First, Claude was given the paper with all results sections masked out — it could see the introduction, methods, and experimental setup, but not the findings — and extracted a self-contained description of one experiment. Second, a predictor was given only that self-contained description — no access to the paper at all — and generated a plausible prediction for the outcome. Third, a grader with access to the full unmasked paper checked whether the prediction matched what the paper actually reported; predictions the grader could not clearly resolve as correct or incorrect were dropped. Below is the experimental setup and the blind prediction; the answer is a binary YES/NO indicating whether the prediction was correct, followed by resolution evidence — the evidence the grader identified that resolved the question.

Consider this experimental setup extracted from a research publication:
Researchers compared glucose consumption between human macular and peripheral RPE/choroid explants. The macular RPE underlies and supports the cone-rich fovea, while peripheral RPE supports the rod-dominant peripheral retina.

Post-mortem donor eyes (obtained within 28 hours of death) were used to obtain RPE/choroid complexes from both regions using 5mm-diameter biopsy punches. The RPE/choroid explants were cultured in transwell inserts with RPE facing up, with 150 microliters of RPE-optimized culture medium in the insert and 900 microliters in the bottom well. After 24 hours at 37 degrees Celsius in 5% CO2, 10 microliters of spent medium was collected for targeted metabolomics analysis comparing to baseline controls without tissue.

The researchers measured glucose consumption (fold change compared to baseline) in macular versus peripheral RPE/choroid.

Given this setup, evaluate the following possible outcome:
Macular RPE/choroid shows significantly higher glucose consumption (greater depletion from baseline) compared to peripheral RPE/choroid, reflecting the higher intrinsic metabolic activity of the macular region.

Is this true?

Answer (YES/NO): NO